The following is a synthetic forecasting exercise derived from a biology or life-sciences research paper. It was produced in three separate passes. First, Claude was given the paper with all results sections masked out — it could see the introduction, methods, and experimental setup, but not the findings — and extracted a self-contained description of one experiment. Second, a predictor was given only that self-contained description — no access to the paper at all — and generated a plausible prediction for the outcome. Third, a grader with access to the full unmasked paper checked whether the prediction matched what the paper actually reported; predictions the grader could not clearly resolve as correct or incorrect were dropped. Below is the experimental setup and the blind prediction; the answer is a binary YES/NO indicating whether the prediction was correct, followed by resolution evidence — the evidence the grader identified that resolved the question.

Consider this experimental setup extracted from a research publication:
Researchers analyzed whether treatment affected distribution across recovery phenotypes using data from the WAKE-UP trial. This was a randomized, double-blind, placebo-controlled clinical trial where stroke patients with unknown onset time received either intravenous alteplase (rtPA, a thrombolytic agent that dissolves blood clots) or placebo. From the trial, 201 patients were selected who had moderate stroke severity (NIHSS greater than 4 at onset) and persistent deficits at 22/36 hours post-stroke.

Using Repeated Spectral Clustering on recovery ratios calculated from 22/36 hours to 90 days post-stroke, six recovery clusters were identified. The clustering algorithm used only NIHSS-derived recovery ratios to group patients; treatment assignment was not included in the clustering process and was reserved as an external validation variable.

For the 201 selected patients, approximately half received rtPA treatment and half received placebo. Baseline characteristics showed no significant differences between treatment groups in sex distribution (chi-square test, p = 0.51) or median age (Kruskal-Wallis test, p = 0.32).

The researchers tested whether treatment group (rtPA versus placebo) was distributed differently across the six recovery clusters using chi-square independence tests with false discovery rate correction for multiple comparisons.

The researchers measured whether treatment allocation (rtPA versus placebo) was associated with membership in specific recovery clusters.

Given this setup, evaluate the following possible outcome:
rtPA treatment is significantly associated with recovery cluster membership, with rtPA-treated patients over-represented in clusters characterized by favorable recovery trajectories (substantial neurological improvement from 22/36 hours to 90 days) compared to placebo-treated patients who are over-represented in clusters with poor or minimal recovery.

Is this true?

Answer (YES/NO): NO